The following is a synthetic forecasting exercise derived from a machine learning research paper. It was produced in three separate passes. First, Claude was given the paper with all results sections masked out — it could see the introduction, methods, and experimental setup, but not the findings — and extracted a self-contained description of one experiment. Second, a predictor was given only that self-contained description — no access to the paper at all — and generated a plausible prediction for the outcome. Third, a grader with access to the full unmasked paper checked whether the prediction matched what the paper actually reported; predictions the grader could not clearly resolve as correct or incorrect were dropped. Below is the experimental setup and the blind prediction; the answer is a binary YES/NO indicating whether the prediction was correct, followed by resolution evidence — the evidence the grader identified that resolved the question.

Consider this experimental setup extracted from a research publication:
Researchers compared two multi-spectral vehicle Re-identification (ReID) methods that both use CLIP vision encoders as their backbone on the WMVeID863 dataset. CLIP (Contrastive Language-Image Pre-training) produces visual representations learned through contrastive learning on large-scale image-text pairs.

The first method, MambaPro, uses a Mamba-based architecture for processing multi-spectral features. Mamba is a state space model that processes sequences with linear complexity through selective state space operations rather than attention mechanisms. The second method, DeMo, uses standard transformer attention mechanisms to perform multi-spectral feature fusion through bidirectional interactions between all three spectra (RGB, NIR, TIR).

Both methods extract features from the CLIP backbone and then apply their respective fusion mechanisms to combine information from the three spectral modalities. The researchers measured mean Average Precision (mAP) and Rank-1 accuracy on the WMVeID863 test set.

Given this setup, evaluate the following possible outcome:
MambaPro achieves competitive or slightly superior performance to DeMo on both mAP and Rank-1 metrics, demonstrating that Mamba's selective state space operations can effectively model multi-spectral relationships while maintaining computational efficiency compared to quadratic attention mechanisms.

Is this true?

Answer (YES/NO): NO